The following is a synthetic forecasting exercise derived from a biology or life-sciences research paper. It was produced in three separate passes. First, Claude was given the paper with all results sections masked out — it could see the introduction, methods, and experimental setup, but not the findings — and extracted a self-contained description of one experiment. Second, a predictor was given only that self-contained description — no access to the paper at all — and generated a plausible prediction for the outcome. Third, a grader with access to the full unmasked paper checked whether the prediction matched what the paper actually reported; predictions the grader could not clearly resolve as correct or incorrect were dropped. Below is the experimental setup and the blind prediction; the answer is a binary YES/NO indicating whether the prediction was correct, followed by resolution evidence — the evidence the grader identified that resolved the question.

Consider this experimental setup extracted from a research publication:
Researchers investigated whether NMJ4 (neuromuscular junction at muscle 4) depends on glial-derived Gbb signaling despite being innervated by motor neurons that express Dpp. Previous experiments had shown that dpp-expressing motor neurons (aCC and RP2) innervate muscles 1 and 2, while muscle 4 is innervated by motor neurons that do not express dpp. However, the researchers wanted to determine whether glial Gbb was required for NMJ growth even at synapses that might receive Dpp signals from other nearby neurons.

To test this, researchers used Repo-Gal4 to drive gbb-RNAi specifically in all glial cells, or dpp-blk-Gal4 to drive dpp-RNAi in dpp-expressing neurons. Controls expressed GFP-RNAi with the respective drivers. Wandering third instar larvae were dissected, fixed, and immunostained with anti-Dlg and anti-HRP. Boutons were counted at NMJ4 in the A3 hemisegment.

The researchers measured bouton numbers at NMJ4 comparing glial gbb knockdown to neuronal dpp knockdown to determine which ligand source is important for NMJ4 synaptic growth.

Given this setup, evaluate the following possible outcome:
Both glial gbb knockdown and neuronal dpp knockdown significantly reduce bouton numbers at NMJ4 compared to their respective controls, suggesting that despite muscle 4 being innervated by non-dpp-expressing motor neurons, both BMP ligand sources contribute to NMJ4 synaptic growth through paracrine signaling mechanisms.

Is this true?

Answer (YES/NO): NO